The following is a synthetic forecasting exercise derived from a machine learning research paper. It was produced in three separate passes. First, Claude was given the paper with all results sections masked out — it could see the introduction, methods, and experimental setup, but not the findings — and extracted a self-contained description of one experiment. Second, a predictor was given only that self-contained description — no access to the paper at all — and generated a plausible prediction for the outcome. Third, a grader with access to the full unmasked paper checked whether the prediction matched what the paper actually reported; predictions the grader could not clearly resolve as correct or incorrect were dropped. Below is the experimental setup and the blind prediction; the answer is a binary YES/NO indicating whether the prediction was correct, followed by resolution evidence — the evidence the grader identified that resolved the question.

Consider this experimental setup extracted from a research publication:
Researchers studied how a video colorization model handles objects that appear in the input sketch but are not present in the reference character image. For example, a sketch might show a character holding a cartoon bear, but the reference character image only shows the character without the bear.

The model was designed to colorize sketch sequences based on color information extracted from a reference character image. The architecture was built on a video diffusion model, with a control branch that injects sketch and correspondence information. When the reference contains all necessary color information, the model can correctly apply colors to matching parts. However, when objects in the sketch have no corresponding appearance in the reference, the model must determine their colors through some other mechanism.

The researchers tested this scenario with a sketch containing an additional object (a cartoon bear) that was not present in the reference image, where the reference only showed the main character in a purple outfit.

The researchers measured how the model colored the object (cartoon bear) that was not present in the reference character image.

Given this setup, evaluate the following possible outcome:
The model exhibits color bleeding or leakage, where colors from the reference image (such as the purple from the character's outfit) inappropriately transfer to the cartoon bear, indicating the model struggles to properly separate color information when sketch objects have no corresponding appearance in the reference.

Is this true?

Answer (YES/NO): YES